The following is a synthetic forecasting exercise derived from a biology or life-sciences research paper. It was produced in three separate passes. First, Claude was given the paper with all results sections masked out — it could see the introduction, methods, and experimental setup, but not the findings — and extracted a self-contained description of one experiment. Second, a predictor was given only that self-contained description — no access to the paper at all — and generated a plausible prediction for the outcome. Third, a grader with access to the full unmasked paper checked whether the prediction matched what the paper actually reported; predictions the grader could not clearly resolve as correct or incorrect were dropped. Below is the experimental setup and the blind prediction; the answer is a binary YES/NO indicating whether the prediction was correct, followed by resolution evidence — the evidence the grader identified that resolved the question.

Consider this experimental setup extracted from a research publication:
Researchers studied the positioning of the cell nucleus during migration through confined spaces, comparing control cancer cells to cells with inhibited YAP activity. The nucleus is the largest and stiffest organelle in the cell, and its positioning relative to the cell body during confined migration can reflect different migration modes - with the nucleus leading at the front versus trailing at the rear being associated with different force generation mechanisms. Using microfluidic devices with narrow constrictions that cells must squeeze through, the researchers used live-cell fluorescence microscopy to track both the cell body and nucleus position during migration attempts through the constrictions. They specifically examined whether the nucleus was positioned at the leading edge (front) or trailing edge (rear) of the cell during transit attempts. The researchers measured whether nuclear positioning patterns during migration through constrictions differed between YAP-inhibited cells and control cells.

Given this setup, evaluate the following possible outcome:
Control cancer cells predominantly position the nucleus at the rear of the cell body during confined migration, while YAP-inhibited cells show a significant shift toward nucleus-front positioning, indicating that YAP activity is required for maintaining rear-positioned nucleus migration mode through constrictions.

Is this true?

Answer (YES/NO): YES